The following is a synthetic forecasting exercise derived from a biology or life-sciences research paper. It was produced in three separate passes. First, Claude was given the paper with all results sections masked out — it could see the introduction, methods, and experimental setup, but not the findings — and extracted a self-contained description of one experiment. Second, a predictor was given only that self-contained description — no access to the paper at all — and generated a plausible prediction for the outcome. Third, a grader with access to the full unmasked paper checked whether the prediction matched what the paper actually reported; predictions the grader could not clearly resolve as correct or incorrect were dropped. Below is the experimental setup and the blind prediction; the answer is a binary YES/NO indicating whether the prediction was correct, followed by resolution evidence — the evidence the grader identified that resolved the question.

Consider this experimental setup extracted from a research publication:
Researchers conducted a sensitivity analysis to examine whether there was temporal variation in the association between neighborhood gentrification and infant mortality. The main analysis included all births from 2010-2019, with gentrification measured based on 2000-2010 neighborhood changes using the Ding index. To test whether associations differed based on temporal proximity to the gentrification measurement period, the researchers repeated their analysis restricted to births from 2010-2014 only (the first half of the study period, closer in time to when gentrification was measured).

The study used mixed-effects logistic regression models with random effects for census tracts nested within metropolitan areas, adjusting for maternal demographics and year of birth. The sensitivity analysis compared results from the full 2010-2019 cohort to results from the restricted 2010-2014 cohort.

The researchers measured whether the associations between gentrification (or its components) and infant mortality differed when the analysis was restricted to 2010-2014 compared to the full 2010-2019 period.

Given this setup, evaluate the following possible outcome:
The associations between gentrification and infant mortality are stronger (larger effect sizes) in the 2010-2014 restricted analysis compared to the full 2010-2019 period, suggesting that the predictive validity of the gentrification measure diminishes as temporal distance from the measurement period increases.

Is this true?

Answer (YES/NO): NO